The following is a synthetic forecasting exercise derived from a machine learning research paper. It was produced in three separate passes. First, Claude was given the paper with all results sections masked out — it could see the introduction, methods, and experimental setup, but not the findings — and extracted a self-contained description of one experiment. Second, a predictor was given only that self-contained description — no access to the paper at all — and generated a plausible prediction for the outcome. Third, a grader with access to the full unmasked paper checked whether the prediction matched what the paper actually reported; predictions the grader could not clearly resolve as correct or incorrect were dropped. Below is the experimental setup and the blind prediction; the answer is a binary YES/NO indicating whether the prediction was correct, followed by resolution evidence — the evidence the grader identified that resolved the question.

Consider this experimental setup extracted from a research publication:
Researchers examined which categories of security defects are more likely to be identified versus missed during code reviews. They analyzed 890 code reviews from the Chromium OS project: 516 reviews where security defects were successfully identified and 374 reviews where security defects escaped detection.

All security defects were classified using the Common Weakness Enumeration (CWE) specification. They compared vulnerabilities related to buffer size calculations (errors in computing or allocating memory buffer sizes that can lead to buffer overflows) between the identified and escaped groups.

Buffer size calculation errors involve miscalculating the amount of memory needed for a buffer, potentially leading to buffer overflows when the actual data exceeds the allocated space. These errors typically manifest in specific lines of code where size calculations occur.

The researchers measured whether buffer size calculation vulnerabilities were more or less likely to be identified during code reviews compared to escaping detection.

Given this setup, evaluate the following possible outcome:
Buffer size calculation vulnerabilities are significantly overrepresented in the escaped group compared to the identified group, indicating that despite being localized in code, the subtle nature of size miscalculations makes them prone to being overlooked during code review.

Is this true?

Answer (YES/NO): NO